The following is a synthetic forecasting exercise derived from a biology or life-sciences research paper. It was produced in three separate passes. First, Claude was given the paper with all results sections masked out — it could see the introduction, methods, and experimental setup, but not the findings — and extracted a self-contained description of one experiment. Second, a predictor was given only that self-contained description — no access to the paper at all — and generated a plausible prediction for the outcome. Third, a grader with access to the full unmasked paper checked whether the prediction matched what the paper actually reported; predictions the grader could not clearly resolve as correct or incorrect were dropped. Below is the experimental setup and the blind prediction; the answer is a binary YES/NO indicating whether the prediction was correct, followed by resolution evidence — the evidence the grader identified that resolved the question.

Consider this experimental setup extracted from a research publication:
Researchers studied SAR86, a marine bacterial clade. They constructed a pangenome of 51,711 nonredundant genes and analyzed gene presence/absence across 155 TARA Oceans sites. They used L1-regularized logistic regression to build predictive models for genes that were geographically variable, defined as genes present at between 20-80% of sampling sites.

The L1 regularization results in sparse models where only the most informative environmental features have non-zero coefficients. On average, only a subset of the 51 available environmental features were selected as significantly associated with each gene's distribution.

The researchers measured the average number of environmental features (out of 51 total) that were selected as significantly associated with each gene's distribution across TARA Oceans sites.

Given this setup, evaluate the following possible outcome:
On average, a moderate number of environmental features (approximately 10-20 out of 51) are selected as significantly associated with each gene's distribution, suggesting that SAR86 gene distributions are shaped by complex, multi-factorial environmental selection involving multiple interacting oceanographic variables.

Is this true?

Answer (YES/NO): YES